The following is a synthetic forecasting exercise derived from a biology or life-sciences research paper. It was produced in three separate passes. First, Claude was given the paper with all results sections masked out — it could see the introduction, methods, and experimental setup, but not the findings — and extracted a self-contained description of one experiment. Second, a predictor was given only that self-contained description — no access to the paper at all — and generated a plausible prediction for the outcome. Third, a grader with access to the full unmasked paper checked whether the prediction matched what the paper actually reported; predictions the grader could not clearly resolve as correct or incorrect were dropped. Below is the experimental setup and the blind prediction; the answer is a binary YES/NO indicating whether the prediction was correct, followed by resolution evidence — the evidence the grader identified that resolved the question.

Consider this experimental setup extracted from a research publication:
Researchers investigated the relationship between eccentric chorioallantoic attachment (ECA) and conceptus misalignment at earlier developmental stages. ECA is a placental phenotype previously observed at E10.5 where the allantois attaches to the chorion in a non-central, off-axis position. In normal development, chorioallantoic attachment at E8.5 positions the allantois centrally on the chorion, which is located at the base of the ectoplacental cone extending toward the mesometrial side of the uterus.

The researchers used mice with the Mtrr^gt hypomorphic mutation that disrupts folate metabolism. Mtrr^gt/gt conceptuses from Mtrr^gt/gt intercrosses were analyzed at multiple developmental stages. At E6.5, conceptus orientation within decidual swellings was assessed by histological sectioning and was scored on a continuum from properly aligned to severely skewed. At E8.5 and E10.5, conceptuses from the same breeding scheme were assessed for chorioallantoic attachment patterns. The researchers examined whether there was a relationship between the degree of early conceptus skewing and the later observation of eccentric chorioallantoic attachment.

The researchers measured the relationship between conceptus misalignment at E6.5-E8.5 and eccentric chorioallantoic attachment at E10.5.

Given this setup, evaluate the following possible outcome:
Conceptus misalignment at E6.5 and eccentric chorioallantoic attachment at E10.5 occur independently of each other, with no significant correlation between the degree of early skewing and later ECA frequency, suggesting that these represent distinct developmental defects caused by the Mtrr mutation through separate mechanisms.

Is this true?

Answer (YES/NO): NO